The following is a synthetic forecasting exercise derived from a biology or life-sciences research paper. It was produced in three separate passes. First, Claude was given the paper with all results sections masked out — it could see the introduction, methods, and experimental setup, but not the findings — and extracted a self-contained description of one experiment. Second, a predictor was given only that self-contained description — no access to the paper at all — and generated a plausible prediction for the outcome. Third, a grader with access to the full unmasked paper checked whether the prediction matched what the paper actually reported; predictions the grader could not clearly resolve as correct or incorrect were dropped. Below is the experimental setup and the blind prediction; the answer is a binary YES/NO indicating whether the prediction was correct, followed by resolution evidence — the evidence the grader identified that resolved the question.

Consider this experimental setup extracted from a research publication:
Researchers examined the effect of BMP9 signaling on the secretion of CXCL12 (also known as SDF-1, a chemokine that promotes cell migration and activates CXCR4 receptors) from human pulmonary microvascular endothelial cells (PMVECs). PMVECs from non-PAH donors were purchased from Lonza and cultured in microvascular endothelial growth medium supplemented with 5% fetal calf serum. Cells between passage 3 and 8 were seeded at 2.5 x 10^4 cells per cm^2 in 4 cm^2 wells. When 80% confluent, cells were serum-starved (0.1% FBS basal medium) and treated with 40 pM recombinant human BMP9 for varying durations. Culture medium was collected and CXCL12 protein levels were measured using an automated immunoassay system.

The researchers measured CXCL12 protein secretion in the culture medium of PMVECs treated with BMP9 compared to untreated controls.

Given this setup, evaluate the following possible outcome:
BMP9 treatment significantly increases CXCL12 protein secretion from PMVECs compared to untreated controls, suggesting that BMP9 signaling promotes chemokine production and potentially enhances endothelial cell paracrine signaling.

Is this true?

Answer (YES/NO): YES